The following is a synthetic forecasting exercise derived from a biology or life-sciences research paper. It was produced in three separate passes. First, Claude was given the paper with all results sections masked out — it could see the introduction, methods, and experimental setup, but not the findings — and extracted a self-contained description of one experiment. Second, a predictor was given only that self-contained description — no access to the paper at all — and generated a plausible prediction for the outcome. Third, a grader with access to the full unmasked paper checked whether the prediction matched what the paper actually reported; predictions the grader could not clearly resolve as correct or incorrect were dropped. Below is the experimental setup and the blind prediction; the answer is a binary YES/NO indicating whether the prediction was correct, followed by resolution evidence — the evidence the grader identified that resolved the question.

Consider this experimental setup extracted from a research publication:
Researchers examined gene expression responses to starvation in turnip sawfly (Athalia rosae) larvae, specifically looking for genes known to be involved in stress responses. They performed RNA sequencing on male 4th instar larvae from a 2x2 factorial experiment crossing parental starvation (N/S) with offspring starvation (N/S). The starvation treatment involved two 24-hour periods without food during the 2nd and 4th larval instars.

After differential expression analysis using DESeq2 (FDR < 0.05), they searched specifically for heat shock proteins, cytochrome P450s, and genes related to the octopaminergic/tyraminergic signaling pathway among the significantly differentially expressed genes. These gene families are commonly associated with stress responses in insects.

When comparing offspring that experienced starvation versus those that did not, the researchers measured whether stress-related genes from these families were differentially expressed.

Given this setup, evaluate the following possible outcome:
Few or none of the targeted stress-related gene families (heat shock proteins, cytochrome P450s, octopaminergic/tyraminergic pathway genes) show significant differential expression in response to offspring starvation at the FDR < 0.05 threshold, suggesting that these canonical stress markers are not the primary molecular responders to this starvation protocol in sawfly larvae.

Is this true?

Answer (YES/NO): NO